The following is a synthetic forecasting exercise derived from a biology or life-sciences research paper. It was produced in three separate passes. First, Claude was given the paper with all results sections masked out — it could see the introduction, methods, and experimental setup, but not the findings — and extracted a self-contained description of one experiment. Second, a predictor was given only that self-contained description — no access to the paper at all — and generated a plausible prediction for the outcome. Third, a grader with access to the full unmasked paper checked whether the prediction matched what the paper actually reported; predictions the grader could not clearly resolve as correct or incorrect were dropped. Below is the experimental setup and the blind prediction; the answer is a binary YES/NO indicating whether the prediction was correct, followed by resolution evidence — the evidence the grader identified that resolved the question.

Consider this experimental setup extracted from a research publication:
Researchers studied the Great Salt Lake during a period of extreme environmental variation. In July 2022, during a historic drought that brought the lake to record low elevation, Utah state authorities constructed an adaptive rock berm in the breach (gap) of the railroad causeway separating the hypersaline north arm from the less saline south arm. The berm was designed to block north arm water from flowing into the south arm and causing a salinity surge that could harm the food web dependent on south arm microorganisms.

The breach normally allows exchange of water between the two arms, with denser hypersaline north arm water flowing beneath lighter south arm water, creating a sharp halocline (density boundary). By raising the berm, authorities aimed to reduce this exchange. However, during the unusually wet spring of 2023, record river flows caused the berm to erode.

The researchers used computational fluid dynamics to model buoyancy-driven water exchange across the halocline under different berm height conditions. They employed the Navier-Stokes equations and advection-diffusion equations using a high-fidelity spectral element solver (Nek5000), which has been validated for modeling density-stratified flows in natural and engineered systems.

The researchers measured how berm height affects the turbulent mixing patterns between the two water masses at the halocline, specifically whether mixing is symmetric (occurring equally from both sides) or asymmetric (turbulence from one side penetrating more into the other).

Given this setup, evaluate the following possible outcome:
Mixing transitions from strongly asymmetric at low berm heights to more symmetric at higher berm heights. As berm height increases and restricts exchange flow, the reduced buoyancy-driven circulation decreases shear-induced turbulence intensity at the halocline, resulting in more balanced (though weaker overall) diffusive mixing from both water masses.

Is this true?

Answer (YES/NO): NO